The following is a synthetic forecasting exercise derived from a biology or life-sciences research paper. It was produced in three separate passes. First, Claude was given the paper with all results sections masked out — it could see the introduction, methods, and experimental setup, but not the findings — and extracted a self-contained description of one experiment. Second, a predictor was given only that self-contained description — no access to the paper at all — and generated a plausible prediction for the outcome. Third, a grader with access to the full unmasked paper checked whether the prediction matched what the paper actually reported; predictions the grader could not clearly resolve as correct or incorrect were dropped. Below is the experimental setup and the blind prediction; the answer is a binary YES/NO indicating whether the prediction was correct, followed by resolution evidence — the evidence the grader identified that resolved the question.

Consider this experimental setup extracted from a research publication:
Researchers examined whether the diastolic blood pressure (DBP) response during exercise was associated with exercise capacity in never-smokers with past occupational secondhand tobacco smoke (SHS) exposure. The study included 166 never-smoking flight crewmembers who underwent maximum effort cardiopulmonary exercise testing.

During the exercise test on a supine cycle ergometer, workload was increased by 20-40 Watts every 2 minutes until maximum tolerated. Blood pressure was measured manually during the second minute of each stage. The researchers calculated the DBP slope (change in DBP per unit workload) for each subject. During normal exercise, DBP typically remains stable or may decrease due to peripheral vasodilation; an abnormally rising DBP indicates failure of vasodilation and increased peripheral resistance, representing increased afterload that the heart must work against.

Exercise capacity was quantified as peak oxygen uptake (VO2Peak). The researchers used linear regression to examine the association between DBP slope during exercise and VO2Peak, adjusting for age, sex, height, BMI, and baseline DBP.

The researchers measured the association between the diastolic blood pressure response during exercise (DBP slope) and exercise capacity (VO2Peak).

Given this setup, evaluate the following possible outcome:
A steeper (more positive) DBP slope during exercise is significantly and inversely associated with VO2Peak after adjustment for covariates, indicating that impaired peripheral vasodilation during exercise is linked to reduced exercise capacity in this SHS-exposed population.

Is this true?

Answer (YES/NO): YES